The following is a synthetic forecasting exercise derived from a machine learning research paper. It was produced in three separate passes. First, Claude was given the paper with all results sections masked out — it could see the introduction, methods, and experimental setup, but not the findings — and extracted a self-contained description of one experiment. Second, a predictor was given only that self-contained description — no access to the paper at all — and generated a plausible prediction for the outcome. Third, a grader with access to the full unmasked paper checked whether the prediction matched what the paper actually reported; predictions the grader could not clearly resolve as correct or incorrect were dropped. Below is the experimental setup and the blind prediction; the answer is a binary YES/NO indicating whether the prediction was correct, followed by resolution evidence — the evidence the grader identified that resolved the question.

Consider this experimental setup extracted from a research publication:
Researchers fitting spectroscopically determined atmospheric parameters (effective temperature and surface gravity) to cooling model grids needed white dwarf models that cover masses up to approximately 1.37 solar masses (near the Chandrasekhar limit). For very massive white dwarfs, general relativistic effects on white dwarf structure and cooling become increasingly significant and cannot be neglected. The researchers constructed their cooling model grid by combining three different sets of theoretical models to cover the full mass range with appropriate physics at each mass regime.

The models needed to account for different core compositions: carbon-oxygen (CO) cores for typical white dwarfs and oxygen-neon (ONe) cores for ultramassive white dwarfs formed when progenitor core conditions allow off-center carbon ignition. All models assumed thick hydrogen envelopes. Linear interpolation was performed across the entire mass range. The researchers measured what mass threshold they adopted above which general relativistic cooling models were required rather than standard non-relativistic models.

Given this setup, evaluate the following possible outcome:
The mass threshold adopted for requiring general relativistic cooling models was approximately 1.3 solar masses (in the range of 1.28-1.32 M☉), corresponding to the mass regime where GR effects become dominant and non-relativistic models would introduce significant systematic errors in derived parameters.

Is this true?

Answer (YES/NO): YES